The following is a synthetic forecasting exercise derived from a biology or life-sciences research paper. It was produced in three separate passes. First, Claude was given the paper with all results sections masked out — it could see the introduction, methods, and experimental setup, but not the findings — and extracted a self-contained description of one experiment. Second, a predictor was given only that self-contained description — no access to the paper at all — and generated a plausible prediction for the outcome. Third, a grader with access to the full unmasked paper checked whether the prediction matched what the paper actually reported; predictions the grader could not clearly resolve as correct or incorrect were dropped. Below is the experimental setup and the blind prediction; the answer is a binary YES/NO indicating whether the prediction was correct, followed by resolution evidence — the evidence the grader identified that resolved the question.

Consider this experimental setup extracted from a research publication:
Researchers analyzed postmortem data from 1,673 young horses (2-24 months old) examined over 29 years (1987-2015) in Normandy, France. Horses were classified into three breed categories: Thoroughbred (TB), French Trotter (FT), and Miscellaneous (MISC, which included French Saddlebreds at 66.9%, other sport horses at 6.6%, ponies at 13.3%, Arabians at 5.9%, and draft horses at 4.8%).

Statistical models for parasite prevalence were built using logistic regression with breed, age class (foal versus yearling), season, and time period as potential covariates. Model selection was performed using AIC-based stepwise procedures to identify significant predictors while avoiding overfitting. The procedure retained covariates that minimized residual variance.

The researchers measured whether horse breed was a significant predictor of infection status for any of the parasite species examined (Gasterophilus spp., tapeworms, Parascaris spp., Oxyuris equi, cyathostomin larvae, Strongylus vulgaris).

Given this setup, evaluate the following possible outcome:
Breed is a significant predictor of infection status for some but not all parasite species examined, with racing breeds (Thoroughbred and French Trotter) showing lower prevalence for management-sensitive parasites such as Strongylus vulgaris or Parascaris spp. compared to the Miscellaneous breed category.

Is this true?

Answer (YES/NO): NO